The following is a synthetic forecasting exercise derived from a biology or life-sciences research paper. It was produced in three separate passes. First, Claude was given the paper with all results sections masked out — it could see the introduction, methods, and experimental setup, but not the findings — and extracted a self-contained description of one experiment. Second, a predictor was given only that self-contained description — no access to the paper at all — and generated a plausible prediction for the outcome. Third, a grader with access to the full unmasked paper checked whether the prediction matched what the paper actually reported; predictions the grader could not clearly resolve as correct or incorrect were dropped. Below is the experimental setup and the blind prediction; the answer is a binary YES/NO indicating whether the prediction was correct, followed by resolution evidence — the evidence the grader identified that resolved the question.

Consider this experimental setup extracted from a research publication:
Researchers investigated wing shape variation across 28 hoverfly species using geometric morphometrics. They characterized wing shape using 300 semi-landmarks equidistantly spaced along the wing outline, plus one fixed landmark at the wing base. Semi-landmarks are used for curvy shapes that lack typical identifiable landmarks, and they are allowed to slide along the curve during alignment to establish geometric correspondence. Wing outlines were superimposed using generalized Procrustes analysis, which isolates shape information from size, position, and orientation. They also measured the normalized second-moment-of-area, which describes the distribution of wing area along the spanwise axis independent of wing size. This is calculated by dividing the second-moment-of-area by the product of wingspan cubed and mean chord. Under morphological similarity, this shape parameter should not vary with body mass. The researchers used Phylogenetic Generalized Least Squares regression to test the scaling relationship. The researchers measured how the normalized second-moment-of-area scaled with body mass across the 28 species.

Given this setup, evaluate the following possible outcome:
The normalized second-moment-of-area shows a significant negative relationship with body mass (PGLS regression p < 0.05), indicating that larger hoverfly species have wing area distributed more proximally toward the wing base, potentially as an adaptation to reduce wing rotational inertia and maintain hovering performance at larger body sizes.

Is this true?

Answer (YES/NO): YES